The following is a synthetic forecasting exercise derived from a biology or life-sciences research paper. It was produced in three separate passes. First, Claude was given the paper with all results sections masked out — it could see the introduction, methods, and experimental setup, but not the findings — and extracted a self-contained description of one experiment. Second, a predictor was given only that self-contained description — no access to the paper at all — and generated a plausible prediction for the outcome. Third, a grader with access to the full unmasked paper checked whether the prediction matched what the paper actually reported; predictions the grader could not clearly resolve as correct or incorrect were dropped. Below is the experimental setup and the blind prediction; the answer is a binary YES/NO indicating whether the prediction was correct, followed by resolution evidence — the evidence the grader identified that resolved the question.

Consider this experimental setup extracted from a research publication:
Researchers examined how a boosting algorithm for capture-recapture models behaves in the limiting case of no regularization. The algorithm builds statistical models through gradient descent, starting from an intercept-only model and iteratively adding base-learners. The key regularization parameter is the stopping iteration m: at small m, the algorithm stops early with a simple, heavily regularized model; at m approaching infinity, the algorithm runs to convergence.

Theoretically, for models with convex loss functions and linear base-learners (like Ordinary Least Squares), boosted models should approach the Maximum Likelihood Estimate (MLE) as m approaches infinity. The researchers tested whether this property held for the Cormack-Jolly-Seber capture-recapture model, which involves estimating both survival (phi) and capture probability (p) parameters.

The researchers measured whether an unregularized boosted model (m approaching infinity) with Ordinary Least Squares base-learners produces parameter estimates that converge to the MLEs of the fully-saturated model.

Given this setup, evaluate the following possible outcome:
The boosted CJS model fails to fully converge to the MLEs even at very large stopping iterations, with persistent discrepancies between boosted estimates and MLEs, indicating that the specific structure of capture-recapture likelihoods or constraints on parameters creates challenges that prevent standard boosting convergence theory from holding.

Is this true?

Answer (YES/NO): NO